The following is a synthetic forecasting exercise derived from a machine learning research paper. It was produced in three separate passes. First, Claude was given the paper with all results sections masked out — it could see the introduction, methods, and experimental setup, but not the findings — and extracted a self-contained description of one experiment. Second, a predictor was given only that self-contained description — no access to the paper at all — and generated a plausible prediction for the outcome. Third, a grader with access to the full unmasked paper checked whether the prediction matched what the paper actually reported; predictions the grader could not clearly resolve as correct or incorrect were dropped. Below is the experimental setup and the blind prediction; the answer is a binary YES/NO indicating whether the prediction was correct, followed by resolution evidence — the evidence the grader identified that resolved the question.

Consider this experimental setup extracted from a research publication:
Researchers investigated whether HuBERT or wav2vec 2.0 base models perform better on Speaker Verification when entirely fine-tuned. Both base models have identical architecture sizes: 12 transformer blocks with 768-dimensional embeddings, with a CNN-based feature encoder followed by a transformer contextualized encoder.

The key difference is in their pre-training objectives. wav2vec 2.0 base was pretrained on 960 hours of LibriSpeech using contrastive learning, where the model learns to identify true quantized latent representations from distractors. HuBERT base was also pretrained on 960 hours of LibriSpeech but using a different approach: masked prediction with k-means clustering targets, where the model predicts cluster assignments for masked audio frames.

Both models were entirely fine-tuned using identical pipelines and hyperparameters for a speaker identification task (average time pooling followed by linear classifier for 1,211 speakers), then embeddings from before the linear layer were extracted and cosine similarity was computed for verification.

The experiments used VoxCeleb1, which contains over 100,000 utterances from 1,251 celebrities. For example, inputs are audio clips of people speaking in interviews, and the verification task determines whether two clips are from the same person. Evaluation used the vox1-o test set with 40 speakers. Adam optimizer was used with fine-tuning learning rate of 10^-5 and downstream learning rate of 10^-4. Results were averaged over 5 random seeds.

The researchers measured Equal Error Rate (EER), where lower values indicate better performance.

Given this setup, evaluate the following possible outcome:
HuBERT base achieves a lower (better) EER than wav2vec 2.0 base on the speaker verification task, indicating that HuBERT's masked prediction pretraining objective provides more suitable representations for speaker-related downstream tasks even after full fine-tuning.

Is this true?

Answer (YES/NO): NO